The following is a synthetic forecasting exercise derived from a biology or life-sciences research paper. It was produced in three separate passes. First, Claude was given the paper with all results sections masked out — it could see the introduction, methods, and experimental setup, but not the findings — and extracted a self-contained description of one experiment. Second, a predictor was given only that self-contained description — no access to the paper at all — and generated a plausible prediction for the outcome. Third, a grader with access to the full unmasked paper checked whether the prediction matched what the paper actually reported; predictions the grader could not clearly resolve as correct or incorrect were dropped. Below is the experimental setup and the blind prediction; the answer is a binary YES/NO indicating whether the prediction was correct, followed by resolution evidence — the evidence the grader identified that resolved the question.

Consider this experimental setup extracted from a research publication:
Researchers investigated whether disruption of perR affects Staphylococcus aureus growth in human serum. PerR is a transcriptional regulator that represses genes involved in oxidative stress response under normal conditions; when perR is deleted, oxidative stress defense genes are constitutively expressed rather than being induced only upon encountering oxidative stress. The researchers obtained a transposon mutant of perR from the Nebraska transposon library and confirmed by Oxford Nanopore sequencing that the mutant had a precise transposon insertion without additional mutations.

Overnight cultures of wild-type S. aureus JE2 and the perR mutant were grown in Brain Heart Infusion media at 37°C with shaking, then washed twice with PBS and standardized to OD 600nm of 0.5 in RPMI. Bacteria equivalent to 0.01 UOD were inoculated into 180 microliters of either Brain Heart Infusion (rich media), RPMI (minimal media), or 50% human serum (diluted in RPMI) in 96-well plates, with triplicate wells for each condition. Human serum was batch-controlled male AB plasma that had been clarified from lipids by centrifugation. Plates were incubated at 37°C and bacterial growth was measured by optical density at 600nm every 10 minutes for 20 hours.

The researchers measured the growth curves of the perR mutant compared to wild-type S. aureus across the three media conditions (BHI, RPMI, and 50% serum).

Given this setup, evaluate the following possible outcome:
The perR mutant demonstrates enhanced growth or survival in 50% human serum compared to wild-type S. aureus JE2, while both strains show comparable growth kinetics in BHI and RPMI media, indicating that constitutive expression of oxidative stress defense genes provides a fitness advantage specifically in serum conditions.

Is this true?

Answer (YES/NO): NO